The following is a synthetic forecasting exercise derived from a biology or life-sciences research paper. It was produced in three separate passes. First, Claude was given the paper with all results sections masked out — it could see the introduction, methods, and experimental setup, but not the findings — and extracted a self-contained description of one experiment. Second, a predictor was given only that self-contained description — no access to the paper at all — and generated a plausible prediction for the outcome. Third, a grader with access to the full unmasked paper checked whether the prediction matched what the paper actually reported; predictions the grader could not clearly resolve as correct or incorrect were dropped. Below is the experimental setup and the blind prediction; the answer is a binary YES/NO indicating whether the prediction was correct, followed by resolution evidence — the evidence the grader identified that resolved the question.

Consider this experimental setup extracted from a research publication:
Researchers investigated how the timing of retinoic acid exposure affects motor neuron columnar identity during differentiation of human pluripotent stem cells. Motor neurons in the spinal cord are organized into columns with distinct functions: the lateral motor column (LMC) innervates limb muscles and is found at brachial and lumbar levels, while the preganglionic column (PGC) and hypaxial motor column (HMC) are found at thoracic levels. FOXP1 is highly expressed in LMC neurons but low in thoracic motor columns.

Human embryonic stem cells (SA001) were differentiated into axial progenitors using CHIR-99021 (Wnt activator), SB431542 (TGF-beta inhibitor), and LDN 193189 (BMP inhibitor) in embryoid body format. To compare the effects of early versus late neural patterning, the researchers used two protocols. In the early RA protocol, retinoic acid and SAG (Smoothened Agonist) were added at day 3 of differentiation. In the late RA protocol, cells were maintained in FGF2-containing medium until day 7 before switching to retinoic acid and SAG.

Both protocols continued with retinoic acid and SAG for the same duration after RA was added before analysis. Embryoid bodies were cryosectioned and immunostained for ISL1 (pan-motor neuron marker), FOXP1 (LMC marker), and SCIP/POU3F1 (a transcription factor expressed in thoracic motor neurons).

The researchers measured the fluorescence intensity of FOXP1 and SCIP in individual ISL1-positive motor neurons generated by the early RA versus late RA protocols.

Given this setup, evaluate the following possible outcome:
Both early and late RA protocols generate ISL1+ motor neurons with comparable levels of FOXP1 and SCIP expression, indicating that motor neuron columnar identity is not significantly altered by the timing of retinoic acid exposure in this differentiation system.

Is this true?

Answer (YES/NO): NO